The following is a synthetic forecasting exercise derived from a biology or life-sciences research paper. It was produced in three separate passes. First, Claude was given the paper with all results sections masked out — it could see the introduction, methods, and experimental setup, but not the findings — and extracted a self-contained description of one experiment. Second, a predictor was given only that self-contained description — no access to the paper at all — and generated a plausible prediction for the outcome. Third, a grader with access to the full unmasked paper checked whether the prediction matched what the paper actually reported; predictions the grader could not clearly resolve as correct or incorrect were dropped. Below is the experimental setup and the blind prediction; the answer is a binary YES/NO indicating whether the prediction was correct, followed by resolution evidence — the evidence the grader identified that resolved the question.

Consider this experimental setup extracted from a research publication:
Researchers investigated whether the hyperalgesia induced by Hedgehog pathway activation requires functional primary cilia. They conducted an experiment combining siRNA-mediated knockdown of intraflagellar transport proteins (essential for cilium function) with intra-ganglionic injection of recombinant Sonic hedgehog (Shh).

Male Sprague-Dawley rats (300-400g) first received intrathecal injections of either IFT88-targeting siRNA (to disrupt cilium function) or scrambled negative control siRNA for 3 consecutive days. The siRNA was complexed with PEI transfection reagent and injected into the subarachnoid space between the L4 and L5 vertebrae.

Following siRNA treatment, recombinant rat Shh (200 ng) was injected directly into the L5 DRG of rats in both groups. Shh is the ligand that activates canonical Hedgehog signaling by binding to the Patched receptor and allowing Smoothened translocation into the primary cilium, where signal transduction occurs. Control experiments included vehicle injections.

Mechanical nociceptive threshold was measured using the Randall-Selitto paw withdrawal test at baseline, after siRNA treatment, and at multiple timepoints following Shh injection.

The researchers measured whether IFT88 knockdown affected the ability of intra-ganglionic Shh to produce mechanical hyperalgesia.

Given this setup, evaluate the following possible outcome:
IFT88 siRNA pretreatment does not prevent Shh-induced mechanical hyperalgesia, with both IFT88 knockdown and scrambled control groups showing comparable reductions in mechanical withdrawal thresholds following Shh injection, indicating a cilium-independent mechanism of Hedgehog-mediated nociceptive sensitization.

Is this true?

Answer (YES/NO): NO